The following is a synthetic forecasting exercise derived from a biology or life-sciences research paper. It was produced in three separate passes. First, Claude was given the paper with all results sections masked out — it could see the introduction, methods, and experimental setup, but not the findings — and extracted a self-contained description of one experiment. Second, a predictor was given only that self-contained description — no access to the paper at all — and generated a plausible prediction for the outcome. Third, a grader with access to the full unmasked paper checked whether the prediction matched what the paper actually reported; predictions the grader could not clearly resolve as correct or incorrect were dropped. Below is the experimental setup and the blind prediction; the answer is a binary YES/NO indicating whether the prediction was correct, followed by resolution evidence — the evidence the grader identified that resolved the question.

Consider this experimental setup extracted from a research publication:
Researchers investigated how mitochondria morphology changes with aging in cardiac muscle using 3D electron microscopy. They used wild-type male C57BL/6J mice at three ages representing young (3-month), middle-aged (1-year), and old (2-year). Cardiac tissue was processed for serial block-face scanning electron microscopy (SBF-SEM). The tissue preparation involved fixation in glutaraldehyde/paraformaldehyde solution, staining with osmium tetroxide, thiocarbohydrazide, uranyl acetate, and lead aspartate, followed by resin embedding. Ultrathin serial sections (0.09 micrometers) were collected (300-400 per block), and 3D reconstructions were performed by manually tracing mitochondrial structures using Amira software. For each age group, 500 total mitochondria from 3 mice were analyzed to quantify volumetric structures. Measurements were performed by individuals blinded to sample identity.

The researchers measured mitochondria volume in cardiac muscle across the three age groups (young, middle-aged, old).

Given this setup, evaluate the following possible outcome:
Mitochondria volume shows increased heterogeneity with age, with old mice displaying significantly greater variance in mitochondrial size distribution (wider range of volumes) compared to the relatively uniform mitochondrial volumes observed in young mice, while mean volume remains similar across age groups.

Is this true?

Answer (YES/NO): NO